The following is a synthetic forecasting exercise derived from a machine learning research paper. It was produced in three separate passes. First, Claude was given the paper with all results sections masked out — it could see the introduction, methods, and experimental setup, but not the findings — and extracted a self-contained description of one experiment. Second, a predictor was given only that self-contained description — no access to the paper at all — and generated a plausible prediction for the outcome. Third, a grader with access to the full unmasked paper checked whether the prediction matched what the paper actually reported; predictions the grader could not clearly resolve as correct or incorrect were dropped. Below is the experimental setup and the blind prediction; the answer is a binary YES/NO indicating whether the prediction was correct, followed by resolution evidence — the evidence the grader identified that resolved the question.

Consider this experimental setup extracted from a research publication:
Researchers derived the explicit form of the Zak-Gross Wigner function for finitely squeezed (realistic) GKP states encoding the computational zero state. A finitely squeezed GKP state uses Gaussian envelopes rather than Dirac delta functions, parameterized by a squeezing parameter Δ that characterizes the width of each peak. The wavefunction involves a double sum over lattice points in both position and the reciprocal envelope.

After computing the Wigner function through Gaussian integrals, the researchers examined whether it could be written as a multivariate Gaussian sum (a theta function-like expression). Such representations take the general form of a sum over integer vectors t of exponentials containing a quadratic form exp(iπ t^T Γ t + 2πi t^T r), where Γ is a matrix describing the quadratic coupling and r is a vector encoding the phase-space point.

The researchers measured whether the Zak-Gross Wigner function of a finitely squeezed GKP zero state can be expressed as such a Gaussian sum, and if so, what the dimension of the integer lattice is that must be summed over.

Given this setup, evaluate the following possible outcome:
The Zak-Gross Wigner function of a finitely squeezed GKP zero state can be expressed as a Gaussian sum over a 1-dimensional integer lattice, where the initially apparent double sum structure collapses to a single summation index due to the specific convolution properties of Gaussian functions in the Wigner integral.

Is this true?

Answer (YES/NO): NO